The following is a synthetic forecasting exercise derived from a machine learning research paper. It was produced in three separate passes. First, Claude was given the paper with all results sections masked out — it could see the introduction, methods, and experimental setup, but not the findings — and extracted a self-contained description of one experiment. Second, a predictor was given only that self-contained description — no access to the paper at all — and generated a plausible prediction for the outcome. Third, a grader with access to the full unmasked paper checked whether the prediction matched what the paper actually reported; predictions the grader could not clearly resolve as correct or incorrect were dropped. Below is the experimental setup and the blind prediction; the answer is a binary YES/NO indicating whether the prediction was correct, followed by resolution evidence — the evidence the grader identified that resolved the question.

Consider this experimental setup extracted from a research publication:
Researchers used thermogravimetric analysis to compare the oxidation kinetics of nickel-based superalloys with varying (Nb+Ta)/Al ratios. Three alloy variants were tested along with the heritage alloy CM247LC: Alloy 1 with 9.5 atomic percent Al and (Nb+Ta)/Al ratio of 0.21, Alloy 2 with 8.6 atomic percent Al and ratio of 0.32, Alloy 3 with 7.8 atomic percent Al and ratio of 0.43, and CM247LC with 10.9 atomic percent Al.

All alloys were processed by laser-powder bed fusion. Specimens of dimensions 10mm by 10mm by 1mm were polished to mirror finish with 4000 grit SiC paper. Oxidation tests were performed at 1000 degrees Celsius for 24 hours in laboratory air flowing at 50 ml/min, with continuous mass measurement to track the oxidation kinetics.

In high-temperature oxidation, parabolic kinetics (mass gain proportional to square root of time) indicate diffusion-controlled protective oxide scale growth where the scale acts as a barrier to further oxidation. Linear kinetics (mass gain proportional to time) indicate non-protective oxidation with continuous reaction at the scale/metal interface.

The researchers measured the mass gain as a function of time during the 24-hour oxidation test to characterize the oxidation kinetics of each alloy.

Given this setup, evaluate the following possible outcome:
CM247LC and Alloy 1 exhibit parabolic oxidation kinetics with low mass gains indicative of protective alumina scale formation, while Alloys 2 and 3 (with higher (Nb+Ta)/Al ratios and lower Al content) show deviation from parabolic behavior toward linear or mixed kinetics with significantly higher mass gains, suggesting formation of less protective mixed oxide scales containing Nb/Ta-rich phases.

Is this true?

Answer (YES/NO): NO